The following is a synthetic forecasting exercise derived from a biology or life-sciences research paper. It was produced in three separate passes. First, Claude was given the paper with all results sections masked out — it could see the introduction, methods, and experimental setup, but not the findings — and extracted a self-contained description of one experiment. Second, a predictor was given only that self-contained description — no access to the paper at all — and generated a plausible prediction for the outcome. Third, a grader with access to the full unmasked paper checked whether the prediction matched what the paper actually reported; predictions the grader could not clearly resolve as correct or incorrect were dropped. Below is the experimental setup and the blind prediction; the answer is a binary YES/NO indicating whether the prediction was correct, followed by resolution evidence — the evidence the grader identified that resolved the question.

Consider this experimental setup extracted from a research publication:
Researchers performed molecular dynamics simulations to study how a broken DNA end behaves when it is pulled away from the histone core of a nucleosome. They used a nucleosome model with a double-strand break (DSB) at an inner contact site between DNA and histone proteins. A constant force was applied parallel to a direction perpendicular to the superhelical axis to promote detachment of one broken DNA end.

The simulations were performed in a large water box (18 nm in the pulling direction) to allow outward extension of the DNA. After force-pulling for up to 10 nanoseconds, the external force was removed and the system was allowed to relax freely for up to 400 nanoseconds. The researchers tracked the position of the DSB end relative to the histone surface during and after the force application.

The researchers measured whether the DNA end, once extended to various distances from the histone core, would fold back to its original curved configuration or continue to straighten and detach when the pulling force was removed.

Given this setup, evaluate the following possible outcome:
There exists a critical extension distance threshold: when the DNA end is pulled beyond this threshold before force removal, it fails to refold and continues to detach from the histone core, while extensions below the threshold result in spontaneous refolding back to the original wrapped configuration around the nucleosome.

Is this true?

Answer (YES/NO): YES